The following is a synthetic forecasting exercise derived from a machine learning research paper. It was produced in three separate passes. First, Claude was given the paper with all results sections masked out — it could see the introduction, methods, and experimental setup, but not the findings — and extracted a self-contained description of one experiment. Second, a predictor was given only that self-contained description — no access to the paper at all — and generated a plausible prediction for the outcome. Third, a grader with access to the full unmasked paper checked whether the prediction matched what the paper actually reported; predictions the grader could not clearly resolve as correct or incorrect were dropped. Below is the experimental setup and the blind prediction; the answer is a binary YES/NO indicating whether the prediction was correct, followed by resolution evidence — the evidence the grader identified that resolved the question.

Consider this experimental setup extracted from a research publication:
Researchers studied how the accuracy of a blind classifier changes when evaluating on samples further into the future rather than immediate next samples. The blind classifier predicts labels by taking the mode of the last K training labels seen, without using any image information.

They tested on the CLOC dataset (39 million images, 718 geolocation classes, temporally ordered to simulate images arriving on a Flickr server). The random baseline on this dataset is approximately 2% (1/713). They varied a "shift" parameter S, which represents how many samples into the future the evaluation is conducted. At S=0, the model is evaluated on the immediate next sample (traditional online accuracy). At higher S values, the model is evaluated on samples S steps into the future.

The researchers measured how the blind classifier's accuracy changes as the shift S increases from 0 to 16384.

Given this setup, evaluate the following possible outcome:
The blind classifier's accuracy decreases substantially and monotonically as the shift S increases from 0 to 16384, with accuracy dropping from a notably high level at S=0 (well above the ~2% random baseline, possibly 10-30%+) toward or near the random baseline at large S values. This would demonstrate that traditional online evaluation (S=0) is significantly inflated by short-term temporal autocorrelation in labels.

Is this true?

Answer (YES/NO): YES